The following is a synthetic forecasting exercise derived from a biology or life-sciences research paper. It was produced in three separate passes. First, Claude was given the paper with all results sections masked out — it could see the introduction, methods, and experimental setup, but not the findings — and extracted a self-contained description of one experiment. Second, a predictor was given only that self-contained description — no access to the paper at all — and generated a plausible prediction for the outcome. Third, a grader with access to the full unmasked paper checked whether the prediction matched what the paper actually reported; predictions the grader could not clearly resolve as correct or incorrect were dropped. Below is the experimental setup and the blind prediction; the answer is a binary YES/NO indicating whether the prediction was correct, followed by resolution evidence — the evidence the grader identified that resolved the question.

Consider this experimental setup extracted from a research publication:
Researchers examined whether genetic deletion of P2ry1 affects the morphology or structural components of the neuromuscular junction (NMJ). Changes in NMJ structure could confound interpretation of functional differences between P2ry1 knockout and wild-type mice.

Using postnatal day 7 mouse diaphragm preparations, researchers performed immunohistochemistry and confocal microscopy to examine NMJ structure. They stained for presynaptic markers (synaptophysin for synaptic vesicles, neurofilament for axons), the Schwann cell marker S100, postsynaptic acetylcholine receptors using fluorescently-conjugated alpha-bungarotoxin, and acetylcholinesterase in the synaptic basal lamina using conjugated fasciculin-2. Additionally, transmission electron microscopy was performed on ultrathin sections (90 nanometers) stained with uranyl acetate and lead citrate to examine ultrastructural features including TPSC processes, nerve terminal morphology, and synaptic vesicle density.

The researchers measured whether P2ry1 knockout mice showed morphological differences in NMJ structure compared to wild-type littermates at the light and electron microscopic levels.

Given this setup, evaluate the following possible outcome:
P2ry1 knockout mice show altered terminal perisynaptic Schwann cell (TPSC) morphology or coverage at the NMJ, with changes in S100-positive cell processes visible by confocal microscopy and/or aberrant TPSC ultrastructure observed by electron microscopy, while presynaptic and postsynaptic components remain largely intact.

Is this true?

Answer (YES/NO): NO